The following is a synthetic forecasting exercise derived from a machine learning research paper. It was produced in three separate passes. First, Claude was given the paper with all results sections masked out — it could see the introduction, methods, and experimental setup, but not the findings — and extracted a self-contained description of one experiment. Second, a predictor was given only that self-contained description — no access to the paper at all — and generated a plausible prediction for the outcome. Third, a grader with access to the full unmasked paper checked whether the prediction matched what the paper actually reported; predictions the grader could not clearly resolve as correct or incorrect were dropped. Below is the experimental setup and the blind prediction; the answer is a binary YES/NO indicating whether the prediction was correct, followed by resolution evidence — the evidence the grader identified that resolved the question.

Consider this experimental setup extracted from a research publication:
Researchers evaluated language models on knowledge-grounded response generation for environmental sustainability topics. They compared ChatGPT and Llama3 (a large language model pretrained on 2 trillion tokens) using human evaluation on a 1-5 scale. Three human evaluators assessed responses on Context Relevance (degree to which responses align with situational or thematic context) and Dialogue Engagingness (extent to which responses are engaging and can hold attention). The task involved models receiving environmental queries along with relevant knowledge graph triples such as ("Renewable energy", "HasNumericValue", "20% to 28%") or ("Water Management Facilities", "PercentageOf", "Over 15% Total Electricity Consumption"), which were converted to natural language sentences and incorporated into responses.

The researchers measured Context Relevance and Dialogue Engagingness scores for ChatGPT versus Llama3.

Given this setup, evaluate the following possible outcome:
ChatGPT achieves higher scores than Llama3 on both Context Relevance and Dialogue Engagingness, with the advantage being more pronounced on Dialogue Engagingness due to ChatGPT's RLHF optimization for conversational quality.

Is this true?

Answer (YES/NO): NO